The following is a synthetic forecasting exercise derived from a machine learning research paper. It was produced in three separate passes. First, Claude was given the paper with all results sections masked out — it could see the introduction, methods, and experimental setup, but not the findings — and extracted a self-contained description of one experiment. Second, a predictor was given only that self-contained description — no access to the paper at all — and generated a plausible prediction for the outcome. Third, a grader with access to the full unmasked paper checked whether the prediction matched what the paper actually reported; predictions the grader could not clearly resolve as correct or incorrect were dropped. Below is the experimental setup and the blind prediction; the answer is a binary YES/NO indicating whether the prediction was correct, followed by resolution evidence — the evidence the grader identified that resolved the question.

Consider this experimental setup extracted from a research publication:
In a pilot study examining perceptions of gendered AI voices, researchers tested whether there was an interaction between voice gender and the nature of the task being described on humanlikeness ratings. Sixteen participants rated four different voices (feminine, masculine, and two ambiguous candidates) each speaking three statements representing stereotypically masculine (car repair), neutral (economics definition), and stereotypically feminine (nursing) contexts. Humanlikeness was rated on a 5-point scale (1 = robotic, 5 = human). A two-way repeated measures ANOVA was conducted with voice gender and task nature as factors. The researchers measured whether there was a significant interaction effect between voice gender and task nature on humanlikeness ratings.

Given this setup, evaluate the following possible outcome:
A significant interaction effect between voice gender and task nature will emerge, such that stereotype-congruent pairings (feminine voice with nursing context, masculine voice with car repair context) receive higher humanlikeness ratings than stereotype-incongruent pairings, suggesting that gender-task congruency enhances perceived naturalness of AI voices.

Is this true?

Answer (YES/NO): NO